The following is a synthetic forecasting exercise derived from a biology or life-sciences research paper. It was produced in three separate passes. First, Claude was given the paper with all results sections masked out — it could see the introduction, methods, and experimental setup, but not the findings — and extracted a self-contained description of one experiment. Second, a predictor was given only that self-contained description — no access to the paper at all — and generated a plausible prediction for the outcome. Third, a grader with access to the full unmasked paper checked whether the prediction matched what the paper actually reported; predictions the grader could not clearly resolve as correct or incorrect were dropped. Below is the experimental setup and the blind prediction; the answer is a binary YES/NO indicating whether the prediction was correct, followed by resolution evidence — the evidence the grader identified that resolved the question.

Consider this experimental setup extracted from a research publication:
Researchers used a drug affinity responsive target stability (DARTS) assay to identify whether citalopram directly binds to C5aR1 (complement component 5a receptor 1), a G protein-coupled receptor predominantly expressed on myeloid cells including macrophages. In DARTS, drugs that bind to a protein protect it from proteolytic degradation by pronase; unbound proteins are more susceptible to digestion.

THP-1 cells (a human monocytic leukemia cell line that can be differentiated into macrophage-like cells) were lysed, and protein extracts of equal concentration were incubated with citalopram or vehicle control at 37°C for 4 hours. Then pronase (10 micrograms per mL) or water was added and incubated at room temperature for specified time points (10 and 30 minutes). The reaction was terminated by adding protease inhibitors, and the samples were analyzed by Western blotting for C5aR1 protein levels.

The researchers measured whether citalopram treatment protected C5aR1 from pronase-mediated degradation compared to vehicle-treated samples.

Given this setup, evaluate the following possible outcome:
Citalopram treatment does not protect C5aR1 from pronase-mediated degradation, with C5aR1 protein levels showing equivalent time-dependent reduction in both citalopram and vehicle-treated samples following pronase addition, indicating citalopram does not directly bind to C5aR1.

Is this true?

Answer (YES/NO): NO